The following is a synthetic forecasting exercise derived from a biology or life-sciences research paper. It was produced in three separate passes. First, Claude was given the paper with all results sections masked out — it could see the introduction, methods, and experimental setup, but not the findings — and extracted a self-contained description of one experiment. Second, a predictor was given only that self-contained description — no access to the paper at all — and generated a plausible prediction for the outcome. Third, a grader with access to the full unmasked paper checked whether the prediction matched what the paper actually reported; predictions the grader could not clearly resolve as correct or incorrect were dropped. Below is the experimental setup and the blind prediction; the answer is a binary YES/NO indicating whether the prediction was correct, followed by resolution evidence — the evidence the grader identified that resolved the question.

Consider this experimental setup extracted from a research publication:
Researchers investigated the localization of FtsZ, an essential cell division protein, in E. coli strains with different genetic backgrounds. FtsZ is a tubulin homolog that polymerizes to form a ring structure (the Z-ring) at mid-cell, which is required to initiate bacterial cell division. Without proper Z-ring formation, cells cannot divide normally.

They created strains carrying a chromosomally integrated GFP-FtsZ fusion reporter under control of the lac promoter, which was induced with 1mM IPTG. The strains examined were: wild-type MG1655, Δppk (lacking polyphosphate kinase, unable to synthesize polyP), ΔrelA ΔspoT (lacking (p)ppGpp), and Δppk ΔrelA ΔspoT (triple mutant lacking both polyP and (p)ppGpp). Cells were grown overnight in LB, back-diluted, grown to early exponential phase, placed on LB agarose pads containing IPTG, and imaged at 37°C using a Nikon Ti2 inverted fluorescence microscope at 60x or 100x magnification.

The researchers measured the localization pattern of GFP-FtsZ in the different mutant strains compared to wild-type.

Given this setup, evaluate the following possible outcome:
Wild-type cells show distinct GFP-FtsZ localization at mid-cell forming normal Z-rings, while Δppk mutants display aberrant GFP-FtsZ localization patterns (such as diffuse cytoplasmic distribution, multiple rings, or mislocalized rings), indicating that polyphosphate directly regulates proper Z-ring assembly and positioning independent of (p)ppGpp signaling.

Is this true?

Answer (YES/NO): NO